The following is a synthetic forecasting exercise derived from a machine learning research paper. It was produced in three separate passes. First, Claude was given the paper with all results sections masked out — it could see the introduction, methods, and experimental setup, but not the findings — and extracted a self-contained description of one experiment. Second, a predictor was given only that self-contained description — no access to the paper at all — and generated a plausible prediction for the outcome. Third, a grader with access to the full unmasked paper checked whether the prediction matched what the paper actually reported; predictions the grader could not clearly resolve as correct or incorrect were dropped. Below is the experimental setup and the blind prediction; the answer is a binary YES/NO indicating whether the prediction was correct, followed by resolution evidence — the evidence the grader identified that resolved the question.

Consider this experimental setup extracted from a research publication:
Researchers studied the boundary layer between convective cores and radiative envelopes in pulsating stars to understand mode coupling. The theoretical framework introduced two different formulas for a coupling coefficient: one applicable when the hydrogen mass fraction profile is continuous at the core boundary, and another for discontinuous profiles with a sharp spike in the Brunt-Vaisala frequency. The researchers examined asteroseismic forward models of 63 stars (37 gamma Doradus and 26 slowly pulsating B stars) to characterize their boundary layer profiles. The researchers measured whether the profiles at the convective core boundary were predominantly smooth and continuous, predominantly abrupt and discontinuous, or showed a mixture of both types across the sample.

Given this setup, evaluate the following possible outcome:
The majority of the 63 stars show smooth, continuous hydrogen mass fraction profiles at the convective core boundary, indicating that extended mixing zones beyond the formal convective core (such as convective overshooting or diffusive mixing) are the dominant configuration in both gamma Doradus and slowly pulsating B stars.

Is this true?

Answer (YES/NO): NO